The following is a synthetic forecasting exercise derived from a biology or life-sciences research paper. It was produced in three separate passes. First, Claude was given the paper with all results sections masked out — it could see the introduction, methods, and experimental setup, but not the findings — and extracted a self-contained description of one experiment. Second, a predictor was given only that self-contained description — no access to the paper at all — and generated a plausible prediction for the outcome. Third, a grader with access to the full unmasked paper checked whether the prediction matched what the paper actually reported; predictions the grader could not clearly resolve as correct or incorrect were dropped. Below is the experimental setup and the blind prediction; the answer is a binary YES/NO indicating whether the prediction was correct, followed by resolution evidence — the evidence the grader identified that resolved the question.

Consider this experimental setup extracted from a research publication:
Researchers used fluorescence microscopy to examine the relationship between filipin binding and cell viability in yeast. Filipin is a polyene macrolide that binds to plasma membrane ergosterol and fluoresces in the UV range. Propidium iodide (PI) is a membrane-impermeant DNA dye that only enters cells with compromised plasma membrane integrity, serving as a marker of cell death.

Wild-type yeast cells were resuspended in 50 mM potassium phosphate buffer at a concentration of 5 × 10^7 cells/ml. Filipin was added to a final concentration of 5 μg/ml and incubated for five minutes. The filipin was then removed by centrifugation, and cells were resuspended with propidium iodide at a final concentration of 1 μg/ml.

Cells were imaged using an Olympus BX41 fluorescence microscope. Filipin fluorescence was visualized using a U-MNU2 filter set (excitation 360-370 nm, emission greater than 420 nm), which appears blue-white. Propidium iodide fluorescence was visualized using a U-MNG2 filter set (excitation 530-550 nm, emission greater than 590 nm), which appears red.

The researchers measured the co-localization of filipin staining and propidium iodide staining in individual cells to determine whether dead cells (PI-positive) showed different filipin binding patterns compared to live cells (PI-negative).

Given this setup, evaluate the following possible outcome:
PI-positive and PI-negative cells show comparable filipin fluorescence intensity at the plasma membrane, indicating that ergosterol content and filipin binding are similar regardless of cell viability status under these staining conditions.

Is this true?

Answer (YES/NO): NO